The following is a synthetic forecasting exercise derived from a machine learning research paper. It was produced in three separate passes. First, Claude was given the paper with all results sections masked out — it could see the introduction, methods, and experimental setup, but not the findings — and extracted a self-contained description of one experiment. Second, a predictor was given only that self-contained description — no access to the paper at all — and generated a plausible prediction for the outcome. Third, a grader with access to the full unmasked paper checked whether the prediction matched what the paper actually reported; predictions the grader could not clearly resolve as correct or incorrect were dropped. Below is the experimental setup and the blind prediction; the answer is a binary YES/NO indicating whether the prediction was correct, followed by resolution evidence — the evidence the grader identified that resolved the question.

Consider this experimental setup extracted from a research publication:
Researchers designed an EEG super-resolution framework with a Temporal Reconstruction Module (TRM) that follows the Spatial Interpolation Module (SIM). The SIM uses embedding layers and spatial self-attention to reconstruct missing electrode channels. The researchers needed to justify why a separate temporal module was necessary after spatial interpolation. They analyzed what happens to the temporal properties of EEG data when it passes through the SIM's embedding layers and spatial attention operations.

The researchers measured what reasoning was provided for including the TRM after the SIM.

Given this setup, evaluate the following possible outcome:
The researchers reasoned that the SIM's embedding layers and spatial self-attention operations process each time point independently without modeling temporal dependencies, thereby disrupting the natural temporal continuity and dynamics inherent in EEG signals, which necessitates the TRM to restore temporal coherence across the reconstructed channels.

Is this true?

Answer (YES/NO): NO